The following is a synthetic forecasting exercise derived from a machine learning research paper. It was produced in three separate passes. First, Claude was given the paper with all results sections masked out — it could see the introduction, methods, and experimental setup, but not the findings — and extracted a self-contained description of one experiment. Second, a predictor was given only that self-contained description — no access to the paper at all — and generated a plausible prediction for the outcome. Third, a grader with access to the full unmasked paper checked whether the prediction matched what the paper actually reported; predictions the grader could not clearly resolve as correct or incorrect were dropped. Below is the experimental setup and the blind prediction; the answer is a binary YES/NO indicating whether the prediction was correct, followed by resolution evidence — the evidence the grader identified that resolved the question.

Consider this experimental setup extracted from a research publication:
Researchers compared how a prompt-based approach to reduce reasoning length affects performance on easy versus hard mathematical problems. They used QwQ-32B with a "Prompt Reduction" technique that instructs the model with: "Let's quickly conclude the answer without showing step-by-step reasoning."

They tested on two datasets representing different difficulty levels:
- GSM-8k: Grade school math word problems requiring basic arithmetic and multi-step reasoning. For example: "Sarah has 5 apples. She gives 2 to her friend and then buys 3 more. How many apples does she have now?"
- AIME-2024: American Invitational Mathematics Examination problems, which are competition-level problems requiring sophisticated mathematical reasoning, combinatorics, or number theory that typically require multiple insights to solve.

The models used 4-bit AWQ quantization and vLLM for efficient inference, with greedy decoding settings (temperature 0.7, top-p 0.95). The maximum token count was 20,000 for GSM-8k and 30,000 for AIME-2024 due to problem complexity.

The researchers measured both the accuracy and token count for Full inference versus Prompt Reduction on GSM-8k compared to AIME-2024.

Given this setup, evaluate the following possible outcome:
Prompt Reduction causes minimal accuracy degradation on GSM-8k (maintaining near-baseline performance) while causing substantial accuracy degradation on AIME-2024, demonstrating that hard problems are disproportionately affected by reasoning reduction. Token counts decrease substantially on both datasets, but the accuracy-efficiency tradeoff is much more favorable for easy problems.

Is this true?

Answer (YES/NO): YES